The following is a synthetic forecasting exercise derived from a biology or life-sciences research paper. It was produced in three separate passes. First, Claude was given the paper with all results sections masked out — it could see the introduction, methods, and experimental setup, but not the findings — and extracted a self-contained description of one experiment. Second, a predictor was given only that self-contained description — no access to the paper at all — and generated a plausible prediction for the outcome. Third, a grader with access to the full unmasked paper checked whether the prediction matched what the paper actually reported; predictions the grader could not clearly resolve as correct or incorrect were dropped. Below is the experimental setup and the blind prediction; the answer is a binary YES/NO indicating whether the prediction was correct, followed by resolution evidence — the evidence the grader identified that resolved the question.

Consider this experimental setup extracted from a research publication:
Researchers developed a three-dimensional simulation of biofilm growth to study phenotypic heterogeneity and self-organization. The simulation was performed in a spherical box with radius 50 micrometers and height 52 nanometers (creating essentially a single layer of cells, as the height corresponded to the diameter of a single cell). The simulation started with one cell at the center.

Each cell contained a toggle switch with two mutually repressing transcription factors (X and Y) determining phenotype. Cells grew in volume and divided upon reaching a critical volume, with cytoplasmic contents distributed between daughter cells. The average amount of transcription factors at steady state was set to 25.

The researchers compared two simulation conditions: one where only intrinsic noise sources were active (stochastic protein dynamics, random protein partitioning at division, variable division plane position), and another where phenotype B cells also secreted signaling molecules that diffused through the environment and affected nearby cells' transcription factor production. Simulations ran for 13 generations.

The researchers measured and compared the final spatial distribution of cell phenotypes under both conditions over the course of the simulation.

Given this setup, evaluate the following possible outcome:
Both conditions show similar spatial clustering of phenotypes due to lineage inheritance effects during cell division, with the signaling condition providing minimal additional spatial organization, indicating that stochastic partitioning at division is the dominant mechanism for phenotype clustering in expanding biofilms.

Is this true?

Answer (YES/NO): NO